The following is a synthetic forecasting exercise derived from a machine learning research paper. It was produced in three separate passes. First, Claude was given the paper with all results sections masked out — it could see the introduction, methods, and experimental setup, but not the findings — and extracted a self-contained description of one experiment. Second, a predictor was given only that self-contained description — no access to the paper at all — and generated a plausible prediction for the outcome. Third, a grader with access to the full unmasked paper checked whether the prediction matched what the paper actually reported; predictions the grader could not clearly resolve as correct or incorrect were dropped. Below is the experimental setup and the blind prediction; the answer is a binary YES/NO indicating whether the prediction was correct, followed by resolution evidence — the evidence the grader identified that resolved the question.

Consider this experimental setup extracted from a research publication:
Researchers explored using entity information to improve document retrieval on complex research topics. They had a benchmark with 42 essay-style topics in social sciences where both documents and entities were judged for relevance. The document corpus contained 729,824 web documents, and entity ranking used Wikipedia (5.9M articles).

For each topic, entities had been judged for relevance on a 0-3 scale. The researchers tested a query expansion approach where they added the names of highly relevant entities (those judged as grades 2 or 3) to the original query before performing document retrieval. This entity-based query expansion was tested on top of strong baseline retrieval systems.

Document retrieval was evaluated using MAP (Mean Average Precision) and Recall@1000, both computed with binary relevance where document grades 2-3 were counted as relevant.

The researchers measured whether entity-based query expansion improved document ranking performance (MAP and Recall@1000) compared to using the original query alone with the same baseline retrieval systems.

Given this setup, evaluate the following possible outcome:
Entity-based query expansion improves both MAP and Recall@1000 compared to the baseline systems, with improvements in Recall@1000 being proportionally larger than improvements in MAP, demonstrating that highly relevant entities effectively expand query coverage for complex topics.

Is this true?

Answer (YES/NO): YES